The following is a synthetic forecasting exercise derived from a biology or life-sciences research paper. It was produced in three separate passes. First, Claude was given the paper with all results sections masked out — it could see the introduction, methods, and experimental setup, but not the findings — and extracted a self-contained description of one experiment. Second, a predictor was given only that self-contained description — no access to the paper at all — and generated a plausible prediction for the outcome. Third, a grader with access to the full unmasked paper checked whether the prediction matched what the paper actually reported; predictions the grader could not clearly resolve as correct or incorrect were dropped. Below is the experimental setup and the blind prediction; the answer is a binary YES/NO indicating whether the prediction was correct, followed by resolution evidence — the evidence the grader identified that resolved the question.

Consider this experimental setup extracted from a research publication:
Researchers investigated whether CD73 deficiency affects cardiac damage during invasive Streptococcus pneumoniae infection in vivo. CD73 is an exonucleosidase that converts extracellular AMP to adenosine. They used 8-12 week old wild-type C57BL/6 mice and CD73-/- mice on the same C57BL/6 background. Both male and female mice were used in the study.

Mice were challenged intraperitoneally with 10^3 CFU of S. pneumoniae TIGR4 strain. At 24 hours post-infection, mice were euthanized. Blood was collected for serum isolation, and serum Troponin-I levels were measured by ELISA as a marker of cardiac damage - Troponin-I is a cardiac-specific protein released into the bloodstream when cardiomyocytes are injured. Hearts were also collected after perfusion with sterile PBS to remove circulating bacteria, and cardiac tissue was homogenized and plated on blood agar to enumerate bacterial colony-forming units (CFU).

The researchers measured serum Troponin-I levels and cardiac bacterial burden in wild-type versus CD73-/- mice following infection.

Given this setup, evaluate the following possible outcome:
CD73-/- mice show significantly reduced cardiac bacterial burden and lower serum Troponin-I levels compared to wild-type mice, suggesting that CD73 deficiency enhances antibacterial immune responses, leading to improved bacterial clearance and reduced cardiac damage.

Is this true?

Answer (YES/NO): NO